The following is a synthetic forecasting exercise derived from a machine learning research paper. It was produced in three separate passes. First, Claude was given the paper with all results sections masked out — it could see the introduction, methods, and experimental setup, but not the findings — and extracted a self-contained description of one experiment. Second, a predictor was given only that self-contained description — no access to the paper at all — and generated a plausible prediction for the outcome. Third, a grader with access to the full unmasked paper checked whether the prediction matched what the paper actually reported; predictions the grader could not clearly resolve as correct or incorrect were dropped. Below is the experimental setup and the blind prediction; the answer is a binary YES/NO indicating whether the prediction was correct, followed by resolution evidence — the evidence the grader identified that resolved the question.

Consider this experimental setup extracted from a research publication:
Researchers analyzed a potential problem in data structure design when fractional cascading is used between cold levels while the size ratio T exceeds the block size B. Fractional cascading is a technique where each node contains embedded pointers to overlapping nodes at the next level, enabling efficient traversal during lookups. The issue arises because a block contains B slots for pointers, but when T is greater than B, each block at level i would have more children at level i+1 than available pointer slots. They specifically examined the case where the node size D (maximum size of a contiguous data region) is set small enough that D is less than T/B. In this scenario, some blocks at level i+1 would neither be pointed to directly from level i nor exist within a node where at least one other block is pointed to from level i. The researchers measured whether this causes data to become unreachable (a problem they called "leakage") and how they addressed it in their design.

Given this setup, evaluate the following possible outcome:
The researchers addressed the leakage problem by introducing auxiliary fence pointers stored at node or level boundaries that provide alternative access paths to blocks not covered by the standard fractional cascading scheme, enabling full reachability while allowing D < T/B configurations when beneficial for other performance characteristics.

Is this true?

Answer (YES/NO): NO